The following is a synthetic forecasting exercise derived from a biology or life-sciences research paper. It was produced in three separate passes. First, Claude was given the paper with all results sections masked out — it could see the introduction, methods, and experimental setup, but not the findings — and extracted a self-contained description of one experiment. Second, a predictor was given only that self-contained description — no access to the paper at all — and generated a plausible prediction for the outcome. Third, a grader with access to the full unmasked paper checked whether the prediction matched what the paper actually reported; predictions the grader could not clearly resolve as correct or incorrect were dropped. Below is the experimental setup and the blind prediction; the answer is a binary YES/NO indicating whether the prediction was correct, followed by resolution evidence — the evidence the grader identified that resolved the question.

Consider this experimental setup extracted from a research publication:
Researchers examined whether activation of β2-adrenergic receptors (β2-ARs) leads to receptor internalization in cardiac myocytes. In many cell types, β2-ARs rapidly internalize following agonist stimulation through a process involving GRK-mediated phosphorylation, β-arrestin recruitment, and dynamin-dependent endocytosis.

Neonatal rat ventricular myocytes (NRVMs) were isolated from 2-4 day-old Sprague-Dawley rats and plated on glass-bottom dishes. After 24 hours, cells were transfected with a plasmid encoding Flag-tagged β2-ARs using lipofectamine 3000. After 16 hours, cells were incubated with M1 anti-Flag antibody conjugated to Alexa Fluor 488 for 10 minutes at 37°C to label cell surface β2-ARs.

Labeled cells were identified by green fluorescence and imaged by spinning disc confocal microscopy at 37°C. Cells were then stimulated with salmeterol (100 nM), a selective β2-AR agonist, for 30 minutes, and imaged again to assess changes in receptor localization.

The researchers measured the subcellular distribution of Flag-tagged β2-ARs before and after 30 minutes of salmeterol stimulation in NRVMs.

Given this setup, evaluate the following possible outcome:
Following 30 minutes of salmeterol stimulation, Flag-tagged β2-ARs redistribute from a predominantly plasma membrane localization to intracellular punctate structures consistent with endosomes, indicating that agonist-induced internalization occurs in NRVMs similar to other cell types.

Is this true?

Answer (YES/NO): YES